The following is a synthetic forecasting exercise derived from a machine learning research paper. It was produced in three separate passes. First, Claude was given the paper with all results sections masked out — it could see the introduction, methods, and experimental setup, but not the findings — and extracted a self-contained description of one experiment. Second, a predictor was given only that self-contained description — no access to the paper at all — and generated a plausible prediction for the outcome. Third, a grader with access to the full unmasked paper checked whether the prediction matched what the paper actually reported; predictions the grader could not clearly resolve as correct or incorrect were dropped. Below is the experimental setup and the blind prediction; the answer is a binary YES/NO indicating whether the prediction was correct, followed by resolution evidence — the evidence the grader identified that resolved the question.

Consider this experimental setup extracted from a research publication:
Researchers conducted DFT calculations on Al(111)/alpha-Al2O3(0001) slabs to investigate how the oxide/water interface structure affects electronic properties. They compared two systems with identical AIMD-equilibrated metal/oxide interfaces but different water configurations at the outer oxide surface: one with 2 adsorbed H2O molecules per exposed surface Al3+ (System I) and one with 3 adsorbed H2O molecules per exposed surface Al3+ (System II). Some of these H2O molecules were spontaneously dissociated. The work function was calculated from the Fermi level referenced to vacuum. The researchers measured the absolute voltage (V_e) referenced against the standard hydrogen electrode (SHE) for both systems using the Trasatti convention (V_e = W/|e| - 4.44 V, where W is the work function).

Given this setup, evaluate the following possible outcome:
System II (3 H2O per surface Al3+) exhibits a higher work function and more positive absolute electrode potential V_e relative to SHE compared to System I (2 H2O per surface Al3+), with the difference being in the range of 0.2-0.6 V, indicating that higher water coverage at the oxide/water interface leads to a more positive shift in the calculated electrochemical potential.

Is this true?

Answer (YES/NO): NO